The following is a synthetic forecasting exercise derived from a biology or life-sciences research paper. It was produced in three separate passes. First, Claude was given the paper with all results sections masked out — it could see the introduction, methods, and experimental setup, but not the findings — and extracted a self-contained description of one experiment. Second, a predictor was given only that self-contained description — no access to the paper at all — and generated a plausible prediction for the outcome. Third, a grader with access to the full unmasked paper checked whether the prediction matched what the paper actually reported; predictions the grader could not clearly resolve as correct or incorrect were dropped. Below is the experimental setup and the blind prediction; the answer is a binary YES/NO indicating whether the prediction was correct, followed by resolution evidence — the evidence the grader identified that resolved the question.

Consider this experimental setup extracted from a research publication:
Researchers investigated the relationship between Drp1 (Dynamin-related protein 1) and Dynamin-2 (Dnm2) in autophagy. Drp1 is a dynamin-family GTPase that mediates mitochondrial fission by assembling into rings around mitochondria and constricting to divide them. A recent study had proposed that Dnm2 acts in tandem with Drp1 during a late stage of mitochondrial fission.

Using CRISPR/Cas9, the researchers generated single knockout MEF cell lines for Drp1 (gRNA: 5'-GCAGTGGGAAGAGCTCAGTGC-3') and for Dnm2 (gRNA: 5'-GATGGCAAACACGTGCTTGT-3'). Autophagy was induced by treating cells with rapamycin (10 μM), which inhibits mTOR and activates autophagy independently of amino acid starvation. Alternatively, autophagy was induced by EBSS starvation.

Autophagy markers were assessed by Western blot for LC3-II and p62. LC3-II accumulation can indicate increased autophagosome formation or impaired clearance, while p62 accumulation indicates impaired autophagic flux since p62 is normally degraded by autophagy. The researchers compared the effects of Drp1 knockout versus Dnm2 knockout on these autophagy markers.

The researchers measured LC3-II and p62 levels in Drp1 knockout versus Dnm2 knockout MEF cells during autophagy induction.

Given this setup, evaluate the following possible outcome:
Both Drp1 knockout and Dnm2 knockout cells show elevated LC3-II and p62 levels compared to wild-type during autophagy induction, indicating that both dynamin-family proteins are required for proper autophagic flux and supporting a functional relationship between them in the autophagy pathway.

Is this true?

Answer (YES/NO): NO